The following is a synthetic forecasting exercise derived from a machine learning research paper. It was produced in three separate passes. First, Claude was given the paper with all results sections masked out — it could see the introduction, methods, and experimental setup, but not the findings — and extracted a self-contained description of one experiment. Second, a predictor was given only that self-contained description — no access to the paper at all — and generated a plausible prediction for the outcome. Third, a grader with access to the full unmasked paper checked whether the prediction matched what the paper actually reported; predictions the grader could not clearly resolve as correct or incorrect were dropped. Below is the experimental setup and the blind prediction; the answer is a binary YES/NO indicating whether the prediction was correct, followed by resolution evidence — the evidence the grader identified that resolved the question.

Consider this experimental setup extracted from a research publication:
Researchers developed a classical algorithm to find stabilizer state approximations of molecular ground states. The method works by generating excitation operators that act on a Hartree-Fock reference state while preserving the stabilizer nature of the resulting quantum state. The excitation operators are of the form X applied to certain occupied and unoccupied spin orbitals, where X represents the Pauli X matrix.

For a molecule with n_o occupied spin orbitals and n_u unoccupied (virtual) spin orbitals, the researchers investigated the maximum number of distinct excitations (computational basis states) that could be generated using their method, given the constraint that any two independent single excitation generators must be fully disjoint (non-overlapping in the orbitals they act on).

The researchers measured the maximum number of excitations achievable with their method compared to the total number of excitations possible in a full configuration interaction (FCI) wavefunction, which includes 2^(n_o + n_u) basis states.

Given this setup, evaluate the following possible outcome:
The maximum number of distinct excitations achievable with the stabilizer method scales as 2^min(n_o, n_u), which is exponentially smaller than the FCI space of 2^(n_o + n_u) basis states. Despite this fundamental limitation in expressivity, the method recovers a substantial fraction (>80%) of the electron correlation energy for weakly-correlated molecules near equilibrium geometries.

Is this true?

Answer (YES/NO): NO